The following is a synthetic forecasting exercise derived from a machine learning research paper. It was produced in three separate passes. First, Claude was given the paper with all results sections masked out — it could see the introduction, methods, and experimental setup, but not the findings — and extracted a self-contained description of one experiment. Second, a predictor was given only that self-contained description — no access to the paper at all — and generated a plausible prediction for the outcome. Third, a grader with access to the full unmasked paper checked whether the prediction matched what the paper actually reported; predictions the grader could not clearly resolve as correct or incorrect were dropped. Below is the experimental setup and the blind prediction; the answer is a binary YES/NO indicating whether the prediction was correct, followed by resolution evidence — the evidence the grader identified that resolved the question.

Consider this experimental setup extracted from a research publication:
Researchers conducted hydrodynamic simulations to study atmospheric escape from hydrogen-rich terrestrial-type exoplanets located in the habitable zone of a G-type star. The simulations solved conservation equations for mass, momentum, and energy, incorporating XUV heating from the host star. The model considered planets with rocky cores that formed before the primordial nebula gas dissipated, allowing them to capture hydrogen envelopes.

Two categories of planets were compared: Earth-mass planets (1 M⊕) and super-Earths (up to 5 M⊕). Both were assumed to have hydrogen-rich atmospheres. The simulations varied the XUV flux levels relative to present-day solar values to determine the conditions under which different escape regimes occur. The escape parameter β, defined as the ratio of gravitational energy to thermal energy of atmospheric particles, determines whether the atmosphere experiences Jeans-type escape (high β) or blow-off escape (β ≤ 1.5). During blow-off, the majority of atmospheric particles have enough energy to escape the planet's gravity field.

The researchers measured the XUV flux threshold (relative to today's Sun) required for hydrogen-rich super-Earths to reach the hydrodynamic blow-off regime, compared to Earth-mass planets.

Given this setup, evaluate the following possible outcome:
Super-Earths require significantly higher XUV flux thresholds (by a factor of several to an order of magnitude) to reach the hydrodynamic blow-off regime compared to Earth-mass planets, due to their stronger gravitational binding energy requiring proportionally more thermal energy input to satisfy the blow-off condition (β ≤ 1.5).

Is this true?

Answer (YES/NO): YES